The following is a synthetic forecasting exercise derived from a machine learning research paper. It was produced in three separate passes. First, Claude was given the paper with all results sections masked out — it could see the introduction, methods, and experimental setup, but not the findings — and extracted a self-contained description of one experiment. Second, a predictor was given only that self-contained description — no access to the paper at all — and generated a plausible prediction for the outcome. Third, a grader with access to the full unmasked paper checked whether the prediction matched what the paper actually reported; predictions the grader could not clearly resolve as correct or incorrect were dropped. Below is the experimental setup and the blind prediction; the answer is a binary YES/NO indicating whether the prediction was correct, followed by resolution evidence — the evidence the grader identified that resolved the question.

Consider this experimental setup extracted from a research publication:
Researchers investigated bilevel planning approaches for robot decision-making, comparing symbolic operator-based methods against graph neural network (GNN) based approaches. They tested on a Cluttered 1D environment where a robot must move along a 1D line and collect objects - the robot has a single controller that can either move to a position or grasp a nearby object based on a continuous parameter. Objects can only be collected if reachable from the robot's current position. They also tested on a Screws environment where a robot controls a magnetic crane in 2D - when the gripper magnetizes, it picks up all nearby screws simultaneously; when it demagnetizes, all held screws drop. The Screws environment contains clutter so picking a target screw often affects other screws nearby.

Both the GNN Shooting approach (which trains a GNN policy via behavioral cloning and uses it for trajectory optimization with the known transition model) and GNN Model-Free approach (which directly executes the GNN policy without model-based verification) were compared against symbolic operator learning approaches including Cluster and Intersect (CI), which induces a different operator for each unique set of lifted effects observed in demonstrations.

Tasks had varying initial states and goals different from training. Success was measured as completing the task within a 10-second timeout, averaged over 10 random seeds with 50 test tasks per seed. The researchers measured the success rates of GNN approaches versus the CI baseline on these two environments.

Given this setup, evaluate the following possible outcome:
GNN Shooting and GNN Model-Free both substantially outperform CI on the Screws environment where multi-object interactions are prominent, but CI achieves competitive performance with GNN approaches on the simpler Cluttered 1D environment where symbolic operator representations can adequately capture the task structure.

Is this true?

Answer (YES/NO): NO